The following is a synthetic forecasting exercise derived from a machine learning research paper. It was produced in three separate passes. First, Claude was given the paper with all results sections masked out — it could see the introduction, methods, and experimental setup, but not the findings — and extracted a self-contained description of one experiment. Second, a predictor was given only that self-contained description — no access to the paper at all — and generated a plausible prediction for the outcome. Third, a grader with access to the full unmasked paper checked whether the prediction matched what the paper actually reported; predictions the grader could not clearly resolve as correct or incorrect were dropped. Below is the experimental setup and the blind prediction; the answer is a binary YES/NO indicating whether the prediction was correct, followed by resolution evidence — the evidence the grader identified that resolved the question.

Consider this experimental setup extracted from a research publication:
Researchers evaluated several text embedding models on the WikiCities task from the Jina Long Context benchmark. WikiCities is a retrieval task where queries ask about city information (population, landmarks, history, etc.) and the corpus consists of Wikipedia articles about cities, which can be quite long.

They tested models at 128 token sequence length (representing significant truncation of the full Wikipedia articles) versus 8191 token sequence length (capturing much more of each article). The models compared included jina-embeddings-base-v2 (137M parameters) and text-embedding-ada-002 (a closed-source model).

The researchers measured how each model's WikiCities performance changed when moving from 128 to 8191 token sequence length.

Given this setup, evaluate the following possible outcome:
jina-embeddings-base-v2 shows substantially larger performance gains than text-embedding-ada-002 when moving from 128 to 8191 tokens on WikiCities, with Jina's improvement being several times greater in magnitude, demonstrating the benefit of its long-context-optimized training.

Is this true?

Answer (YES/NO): NO